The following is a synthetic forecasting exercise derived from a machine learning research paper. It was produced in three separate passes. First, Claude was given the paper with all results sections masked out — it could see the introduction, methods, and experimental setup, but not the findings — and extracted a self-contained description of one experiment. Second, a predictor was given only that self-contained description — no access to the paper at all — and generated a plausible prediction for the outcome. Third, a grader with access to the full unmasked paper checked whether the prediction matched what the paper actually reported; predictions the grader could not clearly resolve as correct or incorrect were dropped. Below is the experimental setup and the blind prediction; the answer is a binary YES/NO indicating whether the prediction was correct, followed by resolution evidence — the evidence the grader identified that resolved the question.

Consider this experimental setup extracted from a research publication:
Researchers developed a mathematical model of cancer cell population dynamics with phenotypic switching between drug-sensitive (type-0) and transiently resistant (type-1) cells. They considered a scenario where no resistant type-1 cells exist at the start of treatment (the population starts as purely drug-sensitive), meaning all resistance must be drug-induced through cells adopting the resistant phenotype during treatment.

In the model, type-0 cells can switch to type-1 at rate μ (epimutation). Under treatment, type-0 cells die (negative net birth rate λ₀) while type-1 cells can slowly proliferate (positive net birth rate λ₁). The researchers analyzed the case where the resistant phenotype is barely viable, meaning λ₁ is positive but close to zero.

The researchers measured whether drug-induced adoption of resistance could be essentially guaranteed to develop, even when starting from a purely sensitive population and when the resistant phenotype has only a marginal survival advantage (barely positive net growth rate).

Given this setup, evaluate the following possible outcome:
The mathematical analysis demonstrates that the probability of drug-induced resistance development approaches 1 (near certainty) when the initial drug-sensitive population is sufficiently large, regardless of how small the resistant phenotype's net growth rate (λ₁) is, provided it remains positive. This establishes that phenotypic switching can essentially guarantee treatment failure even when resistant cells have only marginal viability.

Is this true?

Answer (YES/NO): NO